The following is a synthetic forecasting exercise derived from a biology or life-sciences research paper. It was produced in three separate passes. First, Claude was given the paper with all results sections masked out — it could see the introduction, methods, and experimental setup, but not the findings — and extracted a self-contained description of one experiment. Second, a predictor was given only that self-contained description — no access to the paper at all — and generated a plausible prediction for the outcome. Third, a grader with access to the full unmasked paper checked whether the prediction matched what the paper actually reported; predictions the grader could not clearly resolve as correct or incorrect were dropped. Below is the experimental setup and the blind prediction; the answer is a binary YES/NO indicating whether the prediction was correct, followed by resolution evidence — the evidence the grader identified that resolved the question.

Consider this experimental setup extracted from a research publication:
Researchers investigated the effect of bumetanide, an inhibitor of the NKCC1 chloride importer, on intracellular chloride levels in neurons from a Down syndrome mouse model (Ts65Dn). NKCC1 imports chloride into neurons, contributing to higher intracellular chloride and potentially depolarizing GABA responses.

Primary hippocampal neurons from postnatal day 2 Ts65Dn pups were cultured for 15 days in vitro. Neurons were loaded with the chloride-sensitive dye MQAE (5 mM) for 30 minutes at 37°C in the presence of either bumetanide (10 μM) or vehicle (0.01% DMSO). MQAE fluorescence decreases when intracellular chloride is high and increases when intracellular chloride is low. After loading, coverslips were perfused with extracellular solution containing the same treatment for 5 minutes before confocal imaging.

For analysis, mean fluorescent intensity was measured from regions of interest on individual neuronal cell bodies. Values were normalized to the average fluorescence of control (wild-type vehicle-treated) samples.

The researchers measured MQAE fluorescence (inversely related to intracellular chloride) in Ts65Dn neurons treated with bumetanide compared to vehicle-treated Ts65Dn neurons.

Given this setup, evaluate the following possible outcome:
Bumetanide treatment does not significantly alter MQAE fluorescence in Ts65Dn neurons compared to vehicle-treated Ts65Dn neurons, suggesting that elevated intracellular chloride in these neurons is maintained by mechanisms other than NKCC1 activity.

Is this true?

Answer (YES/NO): NO